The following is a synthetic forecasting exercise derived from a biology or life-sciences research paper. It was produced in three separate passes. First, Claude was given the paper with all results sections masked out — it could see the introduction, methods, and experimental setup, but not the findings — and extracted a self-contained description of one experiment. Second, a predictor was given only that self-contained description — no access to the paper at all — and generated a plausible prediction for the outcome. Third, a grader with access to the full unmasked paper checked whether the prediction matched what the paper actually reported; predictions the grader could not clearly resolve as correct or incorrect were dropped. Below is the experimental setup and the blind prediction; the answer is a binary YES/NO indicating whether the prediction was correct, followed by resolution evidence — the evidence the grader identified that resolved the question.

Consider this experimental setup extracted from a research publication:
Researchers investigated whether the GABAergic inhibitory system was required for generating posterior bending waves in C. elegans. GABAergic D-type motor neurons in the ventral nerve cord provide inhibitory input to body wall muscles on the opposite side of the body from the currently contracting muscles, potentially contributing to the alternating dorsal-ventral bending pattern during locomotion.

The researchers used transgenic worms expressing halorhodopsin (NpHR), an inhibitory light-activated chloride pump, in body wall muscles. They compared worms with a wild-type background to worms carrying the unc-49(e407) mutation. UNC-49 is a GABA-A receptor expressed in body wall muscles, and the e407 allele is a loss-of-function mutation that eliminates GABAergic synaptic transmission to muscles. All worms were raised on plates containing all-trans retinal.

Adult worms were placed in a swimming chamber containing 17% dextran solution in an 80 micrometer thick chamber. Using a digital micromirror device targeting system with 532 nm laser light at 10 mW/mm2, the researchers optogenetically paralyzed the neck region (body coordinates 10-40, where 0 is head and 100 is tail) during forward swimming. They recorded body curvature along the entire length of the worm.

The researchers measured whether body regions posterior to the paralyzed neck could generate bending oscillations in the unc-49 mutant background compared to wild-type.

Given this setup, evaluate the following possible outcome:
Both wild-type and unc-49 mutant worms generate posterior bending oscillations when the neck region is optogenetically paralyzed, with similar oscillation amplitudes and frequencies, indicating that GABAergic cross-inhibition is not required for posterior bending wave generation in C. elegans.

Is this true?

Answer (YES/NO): NO